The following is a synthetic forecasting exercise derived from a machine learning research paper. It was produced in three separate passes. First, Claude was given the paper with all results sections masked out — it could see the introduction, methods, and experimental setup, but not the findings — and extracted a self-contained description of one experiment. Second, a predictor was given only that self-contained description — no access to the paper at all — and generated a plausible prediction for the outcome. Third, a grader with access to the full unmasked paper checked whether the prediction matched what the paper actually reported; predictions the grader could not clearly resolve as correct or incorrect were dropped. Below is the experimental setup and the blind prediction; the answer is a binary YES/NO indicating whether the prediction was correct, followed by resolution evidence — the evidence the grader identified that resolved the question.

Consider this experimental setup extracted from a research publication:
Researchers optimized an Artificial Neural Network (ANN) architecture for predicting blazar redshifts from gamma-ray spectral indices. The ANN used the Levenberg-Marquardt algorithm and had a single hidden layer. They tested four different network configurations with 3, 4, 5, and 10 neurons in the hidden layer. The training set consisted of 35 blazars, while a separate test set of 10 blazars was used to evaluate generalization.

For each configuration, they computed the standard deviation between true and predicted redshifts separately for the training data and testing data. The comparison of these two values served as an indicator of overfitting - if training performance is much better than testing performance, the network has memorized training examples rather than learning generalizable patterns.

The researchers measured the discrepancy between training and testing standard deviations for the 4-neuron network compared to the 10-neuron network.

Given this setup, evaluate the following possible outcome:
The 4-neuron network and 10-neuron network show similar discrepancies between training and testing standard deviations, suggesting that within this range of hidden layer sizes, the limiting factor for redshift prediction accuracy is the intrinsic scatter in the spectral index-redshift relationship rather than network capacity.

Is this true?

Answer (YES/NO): NO